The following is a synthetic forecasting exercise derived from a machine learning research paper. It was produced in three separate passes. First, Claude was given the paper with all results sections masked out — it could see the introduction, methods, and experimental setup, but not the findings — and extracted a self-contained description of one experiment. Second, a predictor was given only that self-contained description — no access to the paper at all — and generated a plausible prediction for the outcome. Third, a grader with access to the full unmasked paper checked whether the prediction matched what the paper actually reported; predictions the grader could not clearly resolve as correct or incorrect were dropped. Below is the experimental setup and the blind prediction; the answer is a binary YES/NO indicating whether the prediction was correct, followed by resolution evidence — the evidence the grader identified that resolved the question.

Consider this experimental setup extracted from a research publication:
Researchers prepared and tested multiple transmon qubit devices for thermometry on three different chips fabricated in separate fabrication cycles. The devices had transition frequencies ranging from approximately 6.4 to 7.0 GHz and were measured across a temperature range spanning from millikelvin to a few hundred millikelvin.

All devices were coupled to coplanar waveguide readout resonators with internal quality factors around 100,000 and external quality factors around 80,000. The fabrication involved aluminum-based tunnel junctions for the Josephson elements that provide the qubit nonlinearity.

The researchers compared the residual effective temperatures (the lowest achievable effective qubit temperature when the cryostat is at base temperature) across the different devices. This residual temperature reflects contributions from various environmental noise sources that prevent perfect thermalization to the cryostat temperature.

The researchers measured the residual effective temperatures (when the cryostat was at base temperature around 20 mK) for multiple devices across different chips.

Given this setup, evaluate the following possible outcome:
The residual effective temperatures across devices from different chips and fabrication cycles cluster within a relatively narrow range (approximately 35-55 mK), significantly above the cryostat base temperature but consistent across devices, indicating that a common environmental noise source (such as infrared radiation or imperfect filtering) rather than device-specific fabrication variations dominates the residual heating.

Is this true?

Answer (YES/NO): NO